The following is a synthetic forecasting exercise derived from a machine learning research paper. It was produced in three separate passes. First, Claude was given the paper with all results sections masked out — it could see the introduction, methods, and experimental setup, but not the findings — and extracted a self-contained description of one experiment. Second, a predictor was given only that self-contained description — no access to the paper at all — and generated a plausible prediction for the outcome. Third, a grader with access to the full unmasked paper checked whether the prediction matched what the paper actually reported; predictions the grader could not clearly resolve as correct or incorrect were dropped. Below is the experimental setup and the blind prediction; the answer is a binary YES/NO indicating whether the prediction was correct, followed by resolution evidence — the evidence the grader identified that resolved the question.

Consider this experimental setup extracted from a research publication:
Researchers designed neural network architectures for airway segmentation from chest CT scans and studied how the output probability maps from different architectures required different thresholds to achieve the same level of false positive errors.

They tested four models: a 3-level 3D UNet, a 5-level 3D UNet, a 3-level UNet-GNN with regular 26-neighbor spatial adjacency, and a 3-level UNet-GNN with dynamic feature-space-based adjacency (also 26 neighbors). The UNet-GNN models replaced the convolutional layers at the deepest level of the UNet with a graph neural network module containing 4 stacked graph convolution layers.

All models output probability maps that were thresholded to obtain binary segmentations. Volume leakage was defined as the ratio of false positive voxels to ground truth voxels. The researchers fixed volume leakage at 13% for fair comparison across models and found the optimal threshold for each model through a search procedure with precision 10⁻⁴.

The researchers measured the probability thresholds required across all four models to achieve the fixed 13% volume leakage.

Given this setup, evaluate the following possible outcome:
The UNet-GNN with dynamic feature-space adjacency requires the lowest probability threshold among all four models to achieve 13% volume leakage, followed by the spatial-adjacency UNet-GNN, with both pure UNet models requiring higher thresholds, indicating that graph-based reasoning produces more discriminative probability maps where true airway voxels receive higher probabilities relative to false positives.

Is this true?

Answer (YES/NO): NO